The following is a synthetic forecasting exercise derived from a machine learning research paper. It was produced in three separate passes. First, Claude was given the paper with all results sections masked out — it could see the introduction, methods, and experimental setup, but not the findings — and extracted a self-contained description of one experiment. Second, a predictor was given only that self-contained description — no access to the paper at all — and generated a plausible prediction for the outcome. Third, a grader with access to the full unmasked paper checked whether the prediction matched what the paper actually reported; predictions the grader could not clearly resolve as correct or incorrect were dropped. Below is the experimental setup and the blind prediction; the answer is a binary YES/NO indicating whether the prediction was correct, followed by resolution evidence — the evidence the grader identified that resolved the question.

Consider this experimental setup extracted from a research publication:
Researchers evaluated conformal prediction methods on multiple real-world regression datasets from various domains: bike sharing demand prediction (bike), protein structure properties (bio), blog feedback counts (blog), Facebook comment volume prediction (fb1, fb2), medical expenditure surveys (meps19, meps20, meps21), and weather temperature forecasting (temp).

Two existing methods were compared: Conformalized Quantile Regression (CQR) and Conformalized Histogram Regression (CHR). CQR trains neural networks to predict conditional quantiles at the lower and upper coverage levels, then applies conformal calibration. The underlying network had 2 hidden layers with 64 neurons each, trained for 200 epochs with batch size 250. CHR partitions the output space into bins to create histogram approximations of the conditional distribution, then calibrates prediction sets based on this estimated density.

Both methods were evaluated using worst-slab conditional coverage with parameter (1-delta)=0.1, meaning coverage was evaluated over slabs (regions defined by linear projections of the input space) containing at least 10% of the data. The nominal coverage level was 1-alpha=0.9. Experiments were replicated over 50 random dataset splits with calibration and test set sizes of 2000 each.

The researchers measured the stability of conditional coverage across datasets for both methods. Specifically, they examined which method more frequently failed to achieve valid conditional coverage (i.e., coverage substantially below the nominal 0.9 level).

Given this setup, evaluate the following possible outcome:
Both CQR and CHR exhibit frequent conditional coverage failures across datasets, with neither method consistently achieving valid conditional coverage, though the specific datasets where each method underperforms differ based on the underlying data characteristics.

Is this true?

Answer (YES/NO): NO